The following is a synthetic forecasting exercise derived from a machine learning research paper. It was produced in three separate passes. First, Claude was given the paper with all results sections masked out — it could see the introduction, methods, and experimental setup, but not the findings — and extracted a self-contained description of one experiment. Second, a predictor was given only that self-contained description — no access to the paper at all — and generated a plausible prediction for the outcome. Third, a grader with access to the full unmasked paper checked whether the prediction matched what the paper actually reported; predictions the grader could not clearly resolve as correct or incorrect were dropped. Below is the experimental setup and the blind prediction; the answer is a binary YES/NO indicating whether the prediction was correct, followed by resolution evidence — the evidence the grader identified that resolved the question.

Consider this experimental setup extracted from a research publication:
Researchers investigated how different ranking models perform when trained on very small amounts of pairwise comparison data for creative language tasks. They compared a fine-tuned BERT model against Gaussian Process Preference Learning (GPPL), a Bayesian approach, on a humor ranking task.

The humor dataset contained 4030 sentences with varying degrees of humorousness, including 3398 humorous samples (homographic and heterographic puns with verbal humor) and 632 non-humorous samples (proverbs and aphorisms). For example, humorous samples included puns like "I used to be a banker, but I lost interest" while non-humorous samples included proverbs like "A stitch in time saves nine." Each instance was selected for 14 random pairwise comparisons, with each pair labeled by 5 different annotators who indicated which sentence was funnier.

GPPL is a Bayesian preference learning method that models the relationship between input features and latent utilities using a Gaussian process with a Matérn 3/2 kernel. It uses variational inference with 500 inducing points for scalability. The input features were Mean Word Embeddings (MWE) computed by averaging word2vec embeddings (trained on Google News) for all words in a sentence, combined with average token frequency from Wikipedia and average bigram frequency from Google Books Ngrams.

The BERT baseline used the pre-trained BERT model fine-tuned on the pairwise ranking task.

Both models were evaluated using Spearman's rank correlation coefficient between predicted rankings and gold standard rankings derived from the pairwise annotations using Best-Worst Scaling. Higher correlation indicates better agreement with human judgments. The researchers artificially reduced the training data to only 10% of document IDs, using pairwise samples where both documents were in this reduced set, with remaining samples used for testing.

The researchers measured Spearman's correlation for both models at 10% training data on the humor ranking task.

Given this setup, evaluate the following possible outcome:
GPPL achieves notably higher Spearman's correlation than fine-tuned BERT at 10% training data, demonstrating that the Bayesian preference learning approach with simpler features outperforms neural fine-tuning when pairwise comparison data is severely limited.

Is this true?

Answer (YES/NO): YES